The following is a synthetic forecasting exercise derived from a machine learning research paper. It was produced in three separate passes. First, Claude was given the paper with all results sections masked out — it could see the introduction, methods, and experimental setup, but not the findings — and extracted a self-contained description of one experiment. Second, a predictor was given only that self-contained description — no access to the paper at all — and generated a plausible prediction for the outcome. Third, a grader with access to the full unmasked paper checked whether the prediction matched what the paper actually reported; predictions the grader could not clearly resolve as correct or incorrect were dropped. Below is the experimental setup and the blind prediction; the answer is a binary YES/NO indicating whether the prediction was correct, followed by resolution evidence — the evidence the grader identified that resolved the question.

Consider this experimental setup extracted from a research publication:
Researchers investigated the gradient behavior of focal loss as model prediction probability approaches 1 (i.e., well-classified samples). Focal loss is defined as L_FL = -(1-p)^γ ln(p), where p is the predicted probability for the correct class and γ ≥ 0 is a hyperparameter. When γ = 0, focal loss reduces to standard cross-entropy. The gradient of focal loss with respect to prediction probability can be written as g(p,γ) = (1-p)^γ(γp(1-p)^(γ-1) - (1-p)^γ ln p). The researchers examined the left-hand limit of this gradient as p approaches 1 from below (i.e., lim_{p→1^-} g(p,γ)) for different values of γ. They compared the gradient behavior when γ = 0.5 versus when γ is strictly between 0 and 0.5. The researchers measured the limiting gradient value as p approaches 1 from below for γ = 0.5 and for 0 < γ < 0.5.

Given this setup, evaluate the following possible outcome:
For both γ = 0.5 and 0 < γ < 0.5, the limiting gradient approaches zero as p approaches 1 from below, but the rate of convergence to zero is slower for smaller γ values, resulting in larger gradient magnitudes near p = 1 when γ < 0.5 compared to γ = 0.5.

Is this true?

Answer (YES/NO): NO